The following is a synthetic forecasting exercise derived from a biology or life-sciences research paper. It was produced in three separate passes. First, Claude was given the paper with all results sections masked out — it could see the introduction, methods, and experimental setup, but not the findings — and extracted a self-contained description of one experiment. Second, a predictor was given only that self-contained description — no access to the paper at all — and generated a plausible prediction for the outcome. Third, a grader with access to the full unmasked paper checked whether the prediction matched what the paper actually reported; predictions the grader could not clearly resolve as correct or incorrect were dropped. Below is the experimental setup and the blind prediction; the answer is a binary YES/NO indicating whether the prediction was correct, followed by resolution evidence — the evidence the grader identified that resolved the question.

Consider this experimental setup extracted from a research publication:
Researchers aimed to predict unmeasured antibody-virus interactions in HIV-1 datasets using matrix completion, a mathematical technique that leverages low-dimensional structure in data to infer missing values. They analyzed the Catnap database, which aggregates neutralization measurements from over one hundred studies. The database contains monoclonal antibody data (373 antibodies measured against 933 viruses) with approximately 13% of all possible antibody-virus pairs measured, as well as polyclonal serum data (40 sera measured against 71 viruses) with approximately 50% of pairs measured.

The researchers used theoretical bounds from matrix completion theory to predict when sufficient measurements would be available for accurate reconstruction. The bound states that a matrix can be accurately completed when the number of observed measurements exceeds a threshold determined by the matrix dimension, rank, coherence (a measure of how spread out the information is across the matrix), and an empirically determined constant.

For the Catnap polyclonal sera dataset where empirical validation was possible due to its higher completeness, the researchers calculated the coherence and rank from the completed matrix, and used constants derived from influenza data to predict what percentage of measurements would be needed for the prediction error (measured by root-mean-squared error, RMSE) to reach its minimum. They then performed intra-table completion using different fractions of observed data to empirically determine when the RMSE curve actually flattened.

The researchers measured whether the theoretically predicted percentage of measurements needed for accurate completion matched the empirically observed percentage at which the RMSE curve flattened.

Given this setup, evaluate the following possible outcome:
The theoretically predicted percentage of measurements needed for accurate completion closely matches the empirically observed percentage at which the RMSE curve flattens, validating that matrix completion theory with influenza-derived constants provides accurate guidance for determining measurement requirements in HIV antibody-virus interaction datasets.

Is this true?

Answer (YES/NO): YES